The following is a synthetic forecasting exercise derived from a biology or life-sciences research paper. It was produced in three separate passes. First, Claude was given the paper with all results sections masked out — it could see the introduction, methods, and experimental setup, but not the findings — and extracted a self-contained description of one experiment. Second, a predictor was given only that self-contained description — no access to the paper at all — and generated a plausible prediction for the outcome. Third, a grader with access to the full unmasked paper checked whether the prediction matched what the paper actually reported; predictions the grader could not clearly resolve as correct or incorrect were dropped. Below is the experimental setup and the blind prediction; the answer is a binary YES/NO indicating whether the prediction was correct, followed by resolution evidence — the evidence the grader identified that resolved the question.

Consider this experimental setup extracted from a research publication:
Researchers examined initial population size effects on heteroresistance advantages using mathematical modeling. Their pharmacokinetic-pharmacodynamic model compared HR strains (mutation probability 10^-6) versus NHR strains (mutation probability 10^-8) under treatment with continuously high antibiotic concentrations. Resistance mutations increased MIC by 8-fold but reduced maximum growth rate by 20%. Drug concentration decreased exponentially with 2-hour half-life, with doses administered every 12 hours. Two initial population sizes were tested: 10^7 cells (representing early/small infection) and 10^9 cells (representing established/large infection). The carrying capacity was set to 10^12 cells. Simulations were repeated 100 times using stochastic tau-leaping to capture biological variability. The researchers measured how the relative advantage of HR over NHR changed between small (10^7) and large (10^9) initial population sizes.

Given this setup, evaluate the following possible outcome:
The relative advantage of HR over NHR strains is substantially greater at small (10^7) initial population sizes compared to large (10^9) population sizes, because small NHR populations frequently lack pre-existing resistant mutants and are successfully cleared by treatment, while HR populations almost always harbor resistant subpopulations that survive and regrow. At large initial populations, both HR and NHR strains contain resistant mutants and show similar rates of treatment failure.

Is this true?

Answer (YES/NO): YES